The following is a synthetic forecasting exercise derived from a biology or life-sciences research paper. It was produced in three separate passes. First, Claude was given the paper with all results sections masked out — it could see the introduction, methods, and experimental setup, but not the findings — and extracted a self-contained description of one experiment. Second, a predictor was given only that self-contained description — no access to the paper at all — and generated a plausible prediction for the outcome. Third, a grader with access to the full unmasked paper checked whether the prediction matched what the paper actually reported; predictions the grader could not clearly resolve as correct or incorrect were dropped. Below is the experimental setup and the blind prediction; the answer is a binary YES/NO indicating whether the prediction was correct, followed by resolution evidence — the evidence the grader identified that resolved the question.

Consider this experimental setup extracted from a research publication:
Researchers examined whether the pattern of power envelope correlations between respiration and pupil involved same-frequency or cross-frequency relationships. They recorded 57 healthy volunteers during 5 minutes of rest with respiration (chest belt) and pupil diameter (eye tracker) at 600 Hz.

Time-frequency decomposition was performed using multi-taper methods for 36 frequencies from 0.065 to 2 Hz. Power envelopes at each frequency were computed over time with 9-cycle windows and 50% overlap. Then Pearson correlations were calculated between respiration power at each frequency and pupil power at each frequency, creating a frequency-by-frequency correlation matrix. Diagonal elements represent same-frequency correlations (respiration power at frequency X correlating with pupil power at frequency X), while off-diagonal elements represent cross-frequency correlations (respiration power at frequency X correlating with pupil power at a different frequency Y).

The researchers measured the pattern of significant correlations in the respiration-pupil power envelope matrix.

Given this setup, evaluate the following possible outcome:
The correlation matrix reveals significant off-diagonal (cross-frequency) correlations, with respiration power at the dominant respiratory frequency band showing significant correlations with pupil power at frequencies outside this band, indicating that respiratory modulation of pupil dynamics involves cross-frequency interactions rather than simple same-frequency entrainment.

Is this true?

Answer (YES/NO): NO